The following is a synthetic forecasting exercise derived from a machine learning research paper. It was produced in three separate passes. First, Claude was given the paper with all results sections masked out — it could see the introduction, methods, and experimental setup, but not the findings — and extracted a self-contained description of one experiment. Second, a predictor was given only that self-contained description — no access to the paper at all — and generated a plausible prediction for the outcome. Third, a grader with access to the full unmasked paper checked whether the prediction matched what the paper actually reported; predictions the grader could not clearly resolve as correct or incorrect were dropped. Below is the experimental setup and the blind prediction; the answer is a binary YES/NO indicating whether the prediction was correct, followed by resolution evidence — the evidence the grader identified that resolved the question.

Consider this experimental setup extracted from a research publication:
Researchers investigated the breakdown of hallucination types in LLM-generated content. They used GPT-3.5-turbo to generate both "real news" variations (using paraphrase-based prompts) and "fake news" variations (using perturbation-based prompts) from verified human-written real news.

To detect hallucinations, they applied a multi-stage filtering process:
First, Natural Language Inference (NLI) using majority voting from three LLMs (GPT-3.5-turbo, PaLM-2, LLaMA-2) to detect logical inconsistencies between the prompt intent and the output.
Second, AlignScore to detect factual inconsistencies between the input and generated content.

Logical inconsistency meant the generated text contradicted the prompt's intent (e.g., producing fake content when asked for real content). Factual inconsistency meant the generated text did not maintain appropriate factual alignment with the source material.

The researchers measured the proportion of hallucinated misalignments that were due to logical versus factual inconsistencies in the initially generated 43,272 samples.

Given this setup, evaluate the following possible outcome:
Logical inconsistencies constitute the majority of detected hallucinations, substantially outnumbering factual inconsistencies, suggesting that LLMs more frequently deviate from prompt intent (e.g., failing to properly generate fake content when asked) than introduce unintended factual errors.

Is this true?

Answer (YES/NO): NO